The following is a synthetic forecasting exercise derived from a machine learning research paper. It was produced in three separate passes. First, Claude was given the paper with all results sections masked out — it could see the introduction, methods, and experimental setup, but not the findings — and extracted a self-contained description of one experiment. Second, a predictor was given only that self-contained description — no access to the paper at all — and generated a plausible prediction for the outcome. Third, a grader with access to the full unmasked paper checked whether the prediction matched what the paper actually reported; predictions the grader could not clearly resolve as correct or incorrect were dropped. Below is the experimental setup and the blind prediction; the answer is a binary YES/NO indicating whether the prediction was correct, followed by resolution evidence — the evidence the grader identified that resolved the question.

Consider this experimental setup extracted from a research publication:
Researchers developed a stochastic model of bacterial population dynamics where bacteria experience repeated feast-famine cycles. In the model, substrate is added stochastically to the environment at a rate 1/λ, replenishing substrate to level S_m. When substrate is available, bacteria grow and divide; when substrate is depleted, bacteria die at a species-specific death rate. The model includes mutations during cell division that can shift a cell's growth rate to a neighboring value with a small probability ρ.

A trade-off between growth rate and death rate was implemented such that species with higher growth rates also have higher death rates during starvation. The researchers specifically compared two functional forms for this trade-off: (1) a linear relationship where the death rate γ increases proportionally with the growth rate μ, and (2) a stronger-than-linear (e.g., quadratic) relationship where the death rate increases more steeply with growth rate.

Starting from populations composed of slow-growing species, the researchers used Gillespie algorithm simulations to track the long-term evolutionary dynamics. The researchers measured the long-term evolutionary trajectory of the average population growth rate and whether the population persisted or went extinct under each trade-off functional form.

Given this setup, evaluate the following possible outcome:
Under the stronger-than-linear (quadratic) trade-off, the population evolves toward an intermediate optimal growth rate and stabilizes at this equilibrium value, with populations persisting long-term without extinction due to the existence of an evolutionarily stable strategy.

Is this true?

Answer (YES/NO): YES